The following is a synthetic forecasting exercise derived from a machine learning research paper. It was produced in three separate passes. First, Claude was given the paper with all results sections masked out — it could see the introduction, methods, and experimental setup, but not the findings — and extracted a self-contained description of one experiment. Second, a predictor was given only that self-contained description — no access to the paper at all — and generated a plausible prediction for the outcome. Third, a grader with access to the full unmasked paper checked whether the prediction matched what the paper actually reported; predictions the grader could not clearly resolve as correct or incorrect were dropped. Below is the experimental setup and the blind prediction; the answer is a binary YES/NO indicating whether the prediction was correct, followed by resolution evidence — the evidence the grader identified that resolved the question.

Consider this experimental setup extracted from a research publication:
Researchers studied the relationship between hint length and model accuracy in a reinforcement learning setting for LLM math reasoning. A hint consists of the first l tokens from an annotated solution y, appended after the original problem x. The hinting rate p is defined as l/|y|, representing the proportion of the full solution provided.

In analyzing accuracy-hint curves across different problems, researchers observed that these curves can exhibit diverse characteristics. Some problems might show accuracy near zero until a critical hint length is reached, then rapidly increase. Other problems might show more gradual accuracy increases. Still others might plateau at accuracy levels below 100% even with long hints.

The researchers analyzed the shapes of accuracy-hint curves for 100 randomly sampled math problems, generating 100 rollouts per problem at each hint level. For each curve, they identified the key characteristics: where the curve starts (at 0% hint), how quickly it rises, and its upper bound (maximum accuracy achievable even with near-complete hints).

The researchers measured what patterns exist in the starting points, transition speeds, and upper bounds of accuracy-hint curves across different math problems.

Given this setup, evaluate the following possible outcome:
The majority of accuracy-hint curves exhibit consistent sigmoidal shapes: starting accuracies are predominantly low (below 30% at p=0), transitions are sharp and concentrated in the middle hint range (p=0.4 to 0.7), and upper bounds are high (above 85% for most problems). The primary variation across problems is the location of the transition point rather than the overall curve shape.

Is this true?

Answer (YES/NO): NO